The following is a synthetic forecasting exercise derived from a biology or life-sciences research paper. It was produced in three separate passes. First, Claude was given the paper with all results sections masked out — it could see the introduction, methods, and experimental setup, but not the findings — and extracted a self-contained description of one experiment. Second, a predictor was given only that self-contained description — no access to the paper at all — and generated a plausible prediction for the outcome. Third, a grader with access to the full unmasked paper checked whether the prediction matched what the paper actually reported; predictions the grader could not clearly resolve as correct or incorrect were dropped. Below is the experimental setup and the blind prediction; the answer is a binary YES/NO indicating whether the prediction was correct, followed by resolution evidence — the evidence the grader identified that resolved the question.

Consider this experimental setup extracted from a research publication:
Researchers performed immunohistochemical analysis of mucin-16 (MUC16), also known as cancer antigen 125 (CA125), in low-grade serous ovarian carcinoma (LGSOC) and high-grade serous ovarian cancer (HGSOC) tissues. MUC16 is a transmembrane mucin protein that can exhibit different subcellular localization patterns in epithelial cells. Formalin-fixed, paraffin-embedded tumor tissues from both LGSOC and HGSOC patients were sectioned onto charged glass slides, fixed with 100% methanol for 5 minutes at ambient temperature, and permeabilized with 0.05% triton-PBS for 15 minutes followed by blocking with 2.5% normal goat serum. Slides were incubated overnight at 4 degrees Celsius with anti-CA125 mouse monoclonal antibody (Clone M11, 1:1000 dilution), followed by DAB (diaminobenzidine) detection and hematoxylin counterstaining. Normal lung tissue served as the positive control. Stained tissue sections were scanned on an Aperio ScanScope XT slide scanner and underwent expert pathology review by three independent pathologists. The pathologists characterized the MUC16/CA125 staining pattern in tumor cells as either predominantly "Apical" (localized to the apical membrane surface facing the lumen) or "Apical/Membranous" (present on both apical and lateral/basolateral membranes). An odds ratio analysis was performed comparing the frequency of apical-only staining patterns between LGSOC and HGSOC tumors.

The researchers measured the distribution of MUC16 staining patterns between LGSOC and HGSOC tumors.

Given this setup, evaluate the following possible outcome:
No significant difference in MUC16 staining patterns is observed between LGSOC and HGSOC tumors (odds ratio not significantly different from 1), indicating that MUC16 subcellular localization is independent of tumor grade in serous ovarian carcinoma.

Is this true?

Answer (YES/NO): NO